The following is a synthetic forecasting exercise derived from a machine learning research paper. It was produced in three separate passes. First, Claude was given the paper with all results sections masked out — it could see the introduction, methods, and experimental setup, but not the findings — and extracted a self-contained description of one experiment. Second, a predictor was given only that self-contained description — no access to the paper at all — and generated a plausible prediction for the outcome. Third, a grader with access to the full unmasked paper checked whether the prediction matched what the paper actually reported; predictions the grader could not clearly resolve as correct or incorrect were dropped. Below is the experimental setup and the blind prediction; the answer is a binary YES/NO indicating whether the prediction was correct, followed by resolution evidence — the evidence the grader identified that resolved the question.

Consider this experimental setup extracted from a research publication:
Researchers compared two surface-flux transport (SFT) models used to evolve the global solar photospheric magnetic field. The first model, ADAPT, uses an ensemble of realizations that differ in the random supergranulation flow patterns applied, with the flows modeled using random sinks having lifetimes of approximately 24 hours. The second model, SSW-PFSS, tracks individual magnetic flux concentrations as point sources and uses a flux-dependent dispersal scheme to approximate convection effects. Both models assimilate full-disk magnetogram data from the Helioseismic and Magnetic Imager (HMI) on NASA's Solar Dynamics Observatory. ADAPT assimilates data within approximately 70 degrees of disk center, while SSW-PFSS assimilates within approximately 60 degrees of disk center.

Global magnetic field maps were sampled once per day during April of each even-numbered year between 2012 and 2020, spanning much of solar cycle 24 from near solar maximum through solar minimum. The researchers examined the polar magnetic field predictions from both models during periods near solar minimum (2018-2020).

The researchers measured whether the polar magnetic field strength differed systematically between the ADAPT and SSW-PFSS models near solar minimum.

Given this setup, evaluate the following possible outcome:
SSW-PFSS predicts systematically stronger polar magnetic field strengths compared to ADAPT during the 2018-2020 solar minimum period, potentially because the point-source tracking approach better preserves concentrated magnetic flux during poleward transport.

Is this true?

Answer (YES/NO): NO